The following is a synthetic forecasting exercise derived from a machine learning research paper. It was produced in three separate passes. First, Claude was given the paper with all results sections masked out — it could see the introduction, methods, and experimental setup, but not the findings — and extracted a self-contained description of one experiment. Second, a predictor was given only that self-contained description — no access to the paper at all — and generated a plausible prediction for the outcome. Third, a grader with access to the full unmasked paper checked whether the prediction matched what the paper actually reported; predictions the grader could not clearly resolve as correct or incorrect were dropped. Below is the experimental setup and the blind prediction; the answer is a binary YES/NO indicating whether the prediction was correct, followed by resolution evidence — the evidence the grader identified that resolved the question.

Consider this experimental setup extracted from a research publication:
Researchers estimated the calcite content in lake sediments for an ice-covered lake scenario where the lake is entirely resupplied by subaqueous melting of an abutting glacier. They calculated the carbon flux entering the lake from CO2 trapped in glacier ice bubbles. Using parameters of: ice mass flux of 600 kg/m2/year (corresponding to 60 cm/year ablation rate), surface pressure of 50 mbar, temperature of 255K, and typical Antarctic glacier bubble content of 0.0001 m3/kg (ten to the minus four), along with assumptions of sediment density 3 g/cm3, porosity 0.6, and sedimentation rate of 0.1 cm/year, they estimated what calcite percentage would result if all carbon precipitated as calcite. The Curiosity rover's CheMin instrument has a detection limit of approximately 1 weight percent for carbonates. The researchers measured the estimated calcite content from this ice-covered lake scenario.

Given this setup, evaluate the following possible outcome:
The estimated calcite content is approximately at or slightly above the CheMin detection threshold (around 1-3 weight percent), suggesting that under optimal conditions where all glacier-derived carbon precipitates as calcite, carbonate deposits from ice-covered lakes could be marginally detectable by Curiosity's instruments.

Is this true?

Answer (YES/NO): YES